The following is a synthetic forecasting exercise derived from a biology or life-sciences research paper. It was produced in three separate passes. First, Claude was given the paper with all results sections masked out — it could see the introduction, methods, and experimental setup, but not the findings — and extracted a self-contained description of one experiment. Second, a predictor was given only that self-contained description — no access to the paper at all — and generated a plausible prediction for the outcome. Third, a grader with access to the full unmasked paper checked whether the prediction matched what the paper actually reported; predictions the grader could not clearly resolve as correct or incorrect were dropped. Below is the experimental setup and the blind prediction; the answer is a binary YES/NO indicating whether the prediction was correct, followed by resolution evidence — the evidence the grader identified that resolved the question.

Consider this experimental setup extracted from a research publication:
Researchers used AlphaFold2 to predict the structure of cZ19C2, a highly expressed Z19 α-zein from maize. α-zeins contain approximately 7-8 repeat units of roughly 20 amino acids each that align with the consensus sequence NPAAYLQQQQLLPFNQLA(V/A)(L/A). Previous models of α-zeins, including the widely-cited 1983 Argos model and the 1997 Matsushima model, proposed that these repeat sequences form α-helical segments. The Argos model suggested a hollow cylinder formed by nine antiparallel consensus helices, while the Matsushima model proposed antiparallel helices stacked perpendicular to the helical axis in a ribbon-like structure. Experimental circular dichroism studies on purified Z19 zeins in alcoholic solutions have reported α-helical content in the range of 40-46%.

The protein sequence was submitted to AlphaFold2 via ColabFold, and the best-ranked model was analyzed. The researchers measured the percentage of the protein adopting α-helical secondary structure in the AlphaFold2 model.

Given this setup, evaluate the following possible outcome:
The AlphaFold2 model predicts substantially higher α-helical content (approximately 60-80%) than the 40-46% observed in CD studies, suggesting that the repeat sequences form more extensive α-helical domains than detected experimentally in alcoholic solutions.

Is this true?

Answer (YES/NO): YES